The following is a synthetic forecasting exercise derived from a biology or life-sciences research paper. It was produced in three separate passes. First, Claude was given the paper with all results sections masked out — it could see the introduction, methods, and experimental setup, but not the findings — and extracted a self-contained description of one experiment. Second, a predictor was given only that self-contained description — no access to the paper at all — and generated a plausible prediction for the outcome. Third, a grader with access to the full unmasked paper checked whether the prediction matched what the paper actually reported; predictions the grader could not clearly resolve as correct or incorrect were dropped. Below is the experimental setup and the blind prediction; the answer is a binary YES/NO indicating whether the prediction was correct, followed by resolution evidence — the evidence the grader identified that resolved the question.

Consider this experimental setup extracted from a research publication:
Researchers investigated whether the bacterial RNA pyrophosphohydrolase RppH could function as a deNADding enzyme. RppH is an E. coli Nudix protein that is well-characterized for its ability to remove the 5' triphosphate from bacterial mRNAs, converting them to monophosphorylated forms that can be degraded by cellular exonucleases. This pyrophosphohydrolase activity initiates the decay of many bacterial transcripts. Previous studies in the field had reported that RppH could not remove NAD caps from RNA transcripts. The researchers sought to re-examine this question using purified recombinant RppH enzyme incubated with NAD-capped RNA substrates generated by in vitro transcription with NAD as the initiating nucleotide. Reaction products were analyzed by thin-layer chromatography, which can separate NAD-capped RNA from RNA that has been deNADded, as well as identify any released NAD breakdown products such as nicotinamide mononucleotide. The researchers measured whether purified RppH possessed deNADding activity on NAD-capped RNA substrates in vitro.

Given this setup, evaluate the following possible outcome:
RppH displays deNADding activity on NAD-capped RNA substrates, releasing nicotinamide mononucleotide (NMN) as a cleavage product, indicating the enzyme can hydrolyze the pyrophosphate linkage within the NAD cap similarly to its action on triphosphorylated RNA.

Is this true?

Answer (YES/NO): YES